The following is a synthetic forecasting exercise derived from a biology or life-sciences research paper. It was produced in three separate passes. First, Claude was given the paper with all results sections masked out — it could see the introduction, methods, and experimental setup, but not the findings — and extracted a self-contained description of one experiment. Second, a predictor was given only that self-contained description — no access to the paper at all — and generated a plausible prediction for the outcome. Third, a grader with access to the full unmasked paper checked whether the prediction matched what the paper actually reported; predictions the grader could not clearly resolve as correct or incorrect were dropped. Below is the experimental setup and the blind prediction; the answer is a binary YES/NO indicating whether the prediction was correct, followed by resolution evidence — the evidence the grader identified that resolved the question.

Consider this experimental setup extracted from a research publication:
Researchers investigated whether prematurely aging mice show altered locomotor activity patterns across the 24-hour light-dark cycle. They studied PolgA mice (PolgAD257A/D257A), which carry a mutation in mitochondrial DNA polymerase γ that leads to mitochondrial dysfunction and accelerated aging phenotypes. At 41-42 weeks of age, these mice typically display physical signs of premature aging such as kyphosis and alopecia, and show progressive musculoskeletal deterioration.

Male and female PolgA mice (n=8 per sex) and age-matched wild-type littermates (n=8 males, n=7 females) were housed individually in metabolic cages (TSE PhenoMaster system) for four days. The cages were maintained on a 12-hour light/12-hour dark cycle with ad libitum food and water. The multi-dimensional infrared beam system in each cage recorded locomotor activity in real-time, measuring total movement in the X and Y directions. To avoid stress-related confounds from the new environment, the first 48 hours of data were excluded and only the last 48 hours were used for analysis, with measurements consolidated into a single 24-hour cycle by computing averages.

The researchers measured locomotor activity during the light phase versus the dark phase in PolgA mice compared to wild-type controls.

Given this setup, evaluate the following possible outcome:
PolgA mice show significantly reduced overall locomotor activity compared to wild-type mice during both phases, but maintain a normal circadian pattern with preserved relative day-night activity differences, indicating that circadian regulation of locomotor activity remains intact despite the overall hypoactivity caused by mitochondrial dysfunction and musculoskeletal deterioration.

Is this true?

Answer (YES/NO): NO